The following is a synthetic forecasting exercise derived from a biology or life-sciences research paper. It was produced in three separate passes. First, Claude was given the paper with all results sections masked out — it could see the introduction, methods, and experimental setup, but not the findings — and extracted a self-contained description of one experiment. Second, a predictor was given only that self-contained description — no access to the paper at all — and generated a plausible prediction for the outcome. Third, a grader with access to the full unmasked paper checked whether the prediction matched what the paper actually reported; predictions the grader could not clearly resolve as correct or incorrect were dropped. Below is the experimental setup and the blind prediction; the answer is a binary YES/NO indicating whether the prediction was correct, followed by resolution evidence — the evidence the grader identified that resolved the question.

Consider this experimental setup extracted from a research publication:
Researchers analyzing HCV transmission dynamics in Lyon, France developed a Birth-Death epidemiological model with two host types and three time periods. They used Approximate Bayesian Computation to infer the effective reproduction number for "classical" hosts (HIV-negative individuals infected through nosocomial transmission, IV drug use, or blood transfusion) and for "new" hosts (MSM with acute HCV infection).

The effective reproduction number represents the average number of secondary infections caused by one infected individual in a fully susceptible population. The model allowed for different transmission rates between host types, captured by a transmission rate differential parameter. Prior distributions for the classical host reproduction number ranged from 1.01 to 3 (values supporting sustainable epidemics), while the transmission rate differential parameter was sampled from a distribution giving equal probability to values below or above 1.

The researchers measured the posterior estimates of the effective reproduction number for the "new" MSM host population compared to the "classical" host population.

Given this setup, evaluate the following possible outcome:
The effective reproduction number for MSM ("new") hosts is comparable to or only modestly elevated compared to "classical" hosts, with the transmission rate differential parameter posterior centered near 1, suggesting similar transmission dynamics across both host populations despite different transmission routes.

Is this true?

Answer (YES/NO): NO